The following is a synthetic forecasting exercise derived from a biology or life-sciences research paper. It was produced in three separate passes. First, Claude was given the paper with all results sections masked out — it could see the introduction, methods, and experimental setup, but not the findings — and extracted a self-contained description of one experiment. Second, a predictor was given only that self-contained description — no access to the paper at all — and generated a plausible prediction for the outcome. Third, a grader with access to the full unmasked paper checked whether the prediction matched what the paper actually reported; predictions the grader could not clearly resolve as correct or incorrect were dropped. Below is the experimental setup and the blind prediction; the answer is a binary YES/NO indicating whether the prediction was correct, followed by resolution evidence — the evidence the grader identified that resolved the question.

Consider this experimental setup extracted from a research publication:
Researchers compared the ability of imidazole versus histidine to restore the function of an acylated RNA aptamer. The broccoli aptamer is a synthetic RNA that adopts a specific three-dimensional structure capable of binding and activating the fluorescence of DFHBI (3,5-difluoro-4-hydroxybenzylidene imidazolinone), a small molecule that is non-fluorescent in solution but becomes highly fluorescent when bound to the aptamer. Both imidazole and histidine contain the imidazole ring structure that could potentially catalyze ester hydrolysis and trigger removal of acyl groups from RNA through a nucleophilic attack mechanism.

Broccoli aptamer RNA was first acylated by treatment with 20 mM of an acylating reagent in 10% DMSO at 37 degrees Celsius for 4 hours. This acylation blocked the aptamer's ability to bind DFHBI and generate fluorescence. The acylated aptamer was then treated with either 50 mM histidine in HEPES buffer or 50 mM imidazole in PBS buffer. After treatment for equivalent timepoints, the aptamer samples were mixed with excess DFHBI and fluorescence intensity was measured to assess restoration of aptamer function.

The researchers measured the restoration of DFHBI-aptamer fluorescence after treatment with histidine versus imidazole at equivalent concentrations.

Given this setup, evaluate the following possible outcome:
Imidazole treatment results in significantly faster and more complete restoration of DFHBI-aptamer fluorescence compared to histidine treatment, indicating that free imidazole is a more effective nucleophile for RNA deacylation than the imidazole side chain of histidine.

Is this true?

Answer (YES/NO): NO